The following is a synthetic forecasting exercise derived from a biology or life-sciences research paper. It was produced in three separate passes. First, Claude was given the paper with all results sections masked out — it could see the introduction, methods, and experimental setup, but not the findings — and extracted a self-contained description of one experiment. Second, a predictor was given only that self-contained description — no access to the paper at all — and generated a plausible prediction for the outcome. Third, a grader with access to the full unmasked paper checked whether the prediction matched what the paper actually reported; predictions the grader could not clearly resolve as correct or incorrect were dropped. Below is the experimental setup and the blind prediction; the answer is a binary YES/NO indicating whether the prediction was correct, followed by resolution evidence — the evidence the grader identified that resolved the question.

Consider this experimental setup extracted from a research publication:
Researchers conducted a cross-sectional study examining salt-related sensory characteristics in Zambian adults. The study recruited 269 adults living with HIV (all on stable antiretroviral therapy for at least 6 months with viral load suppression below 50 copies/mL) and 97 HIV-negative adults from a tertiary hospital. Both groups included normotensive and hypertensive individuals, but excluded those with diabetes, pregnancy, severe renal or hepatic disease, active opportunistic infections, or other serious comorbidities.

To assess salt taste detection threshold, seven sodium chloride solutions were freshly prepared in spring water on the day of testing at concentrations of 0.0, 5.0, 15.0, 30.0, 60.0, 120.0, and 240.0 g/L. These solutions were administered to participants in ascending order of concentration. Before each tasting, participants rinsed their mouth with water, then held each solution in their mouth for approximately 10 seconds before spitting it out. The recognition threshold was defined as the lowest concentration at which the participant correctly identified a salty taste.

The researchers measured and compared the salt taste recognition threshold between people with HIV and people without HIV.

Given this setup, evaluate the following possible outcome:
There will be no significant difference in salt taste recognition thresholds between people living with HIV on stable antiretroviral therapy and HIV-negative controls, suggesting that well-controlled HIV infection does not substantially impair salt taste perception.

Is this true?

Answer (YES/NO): NO